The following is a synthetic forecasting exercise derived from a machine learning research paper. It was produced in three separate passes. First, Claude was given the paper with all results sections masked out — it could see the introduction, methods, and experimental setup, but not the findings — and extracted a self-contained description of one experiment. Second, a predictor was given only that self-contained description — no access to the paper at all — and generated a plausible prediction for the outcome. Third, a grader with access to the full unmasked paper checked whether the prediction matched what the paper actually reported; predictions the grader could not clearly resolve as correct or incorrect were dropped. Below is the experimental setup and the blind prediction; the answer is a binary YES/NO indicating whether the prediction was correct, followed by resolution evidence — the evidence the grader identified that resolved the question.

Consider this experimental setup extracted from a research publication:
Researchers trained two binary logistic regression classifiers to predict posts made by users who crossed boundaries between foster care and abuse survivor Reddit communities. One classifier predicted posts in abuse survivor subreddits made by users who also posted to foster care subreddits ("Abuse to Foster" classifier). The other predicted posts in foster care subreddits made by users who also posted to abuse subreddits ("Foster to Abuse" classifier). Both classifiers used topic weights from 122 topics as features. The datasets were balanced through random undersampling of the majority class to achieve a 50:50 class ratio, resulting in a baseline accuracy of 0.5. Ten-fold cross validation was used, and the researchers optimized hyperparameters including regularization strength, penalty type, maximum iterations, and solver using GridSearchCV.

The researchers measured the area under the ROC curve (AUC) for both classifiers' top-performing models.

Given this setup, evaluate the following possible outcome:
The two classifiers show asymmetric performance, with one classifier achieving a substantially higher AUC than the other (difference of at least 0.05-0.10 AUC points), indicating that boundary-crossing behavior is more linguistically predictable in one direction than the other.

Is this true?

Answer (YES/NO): YES